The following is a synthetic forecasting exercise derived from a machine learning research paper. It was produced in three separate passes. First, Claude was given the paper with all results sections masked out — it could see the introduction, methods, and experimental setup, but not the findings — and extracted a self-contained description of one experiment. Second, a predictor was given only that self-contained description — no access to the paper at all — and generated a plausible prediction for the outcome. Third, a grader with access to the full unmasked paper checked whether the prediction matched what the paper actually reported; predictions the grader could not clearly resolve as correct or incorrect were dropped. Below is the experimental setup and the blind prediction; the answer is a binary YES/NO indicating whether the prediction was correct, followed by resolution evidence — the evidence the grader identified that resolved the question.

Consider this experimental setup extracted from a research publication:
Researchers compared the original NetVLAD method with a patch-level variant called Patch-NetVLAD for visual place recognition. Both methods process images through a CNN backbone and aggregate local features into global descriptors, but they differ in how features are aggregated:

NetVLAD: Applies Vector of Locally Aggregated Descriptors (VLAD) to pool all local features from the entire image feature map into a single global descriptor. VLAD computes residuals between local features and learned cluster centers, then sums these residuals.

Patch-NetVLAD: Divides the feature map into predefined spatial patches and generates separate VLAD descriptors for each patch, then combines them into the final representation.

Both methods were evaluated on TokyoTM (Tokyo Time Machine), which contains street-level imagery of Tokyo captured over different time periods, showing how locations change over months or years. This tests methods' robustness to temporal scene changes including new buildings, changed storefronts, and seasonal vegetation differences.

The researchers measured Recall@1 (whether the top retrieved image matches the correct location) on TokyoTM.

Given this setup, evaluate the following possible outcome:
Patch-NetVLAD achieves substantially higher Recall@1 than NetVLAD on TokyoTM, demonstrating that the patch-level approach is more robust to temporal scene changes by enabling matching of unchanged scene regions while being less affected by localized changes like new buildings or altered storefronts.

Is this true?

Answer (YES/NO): NO